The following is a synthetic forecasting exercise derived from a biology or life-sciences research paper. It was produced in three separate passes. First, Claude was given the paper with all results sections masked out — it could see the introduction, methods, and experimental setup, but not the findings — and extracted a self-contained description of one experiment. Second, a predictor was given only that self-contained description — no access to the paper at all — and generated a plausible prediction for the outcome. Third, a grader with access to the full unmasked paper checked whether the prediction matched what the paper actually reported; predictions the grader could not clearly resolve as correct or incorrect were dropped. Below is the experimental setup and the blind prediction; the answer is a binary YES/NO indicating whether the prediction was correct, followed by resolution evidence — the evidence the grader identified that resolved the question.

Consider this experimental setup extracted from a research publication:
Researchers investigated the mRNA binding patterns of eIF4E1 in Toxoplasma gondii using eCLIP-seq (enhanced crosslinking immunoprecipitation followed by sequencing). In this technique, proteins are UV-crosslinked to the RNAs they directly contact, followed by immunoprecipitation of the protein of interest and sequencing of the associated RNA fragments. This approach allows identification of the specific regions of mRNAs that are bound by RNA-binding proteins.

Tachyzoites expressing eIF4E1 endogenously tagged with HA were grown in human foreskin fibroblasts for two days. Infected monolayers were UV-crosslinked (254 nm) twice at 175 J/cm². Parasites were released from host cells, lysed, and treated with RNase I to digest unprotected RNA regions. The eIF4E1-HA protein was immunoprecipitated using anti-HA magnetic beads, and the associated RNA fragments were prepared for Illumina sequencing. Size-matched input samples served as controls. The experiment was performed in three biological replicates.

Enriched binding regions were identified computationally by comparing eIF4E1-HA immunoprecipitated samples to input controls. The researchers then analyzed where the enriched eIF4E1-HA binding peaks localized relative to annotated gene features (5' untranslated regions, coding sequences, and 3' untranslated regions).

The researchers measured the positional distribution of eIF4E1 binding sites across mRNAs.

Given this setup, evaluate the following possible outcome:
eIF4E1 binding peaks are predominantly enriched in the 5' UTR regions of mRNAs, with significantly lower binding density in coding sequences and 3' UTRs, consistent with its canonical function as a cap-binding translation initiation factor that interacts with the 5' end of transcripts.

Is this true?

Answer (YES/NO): YES